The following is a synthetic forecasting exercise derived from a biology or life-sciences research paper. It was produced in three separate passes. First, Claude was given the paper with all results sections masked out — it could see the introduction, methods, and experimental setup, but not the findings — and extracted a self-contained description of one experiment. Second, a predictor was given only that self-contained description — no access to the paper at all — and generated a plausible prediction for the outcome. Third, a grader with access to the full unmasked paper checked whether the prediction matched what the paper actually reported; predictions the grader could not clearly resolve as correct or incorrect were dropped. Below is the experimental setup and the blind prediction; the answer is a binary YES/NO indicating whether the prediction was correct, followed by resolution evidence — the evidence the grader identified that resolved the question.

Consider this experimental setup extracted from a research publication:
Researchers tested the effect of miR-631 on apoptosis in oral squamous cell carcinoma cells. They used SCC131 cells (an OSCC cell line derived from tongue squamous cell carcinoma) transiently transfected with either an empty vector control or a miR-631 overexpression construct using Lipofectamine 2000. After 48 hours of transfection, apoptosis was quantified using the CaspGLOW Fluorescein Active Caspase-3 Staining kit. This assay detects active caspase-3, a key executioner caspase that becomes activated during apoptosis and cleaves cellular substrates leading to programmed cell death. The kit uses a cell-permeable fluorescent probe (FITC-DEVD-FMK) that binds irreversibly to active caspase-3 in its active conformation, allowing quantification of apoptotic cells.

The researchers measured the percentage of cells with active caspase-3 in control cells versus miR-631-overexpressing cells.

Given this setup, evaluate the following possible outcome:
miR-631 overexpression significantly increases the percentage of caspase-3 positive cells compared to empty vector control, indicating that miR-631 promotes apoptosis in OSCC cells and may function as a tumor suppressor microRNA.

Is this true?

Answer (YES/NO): YES